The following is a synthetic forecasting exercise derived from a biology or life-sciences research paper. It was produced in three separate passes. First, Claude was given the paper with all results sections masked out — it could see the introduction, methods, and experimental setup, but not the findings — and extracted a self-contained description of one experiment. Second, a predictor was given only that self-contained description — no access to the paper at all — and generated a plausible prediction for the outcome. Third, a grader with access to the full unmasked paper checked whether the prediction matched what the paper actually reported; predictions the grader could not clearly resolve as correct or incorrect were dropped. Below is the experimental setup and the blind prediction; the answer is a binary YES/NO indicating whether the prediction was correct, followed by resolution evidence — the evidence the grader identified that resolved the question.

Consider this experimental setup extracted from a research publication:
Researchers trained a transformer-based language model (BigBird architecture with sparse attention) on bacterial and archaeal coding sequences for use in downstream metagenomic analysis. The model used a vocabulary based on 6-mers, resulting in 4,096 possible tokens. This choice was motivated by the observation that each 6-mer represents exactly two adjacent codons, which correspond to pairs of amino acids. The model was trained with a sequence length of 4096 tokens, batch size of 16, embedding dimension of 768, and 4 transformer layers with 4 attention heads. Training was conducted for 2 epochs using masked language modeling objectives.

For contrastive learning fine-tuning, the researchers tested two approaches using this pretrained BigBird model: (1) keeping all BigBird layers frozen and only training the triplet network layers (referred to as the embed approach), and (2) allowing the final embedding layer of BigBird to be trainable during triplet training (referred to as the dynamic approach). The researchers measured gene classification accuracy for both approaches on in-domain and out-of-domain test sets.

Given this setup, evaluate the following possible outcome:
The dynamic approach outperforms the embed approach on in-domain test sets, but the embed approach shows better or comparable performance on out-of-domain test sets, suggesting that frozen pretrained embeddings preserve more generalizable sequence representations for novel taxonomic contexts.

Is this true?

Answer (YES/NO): NO